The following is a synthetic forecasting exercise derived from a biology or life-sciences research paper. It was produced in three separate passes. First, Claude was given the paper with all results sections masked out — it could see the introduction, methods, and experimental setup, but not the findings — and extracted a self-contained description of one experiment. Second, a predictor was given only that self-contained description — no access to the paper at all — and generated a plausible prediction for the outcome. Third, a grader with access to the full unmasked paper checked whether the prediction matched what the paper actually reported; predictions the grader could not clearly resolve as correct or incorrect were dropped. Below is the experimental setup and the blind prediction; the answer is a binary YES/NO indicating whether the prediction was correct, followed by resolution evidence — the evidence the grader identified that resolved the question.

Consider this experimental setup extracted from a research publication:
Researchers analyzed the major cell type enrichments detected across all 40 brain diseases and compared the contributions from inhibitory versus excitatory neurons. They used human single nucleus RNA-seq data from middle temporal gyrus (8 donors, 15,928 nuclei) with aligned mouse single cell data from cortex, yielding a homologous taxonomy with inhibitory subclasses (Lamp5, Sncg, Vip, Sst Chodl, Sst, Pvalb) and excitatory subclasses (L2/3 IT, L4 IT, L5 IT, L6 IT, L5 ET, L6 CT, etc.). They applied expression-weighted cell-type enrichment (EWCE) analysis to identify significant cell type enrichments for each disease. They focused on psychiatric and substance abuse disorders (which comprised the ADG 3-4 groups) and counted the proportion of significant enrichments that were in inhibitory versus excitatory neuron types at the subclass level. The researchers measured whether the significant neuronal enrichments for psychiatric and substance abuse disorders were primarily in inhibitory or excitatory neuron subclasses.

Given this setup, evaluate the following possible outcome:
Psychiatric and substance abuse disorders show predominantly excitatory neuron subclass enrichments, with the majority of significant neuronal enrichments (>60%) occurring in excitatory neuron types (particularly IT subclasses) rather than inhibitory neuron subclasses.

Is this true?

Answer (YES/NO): NO